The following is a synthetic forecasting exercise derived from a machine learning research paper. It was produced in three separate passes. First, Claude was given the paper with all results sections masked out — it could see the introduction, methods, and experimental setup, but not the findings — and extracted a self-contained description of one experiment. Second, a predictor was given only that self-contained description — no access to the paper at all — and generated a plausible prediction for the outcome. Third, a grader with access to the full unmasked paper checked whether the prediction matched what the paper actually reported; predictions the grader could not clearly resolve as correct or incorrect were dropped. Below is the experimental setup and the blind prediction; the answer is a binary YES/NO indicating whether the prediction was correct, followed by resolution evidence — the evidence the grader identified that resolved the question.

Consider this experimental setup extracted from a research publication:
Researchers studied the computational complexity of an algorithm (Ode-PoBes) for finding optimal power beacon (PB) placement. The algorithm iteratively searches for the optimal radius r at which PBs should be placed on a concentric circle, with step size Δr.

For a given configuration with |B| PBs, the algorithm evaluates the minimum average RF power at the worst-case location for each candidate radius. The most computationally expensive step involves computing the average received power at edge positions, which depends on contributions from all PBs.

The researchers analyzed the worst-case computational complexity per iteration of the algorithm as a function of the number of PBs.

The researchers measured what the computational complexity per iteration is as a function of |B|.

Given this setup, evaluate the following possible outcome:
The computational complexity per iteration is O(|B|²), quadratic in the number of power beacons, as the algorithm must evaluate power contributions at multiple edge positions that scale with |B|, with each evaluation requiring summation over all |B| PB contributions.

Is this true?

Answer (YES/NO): NO